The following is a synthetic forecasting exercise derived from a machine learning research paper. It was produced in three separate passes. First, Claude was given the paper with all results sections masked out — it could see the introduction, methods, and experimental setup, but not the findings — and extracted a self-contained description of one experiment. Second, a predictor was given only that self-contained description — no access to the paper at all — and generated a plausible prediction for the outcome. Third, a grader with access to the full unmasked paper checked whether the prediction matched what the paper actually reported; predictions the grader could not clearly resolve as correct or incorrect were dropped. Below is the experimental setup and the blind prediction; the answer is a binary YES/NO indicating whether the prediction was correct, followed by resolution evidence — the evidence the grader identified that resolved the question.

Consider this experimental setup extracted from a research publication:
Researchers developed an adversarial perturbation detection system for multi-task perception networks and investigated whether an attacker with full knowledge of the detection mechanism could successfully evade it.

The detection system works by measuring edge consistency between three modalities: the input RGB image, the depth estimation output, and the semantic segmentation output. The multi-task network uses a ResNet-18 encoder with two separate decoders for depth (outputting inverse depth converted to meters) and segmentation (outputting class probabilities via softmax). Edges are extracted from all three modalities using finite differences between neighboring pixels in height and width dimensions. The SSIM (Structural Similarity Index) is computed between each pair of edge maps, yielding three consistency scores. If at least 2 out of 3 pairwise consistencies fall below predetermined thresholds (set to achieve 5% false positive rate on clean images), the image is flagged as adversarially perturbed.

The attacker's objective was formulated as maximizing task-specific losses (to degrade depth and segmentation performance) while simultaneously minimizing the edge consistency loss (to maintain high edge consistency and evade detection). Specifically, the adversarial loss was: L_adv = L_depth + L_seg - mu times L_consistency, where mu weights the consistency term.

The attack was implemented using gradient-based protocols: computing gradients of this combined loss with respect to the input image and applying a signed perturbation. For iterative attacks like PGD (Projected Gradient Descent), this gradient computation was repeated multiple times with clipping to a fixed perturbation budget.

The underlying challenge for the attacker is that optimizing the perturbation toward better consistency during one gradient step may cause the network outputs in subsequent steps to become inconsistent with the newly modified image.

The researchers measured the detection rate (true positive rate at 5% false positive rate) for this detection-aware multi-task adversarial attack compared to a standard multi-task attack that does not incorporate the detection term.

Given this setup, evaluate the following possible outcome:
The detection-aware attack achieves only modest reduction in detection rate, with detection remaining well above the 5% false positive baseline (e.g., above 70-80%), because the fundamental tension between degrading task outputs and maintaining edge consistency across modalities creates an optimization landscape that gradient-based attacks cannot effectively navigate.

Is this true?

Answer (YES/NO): YES